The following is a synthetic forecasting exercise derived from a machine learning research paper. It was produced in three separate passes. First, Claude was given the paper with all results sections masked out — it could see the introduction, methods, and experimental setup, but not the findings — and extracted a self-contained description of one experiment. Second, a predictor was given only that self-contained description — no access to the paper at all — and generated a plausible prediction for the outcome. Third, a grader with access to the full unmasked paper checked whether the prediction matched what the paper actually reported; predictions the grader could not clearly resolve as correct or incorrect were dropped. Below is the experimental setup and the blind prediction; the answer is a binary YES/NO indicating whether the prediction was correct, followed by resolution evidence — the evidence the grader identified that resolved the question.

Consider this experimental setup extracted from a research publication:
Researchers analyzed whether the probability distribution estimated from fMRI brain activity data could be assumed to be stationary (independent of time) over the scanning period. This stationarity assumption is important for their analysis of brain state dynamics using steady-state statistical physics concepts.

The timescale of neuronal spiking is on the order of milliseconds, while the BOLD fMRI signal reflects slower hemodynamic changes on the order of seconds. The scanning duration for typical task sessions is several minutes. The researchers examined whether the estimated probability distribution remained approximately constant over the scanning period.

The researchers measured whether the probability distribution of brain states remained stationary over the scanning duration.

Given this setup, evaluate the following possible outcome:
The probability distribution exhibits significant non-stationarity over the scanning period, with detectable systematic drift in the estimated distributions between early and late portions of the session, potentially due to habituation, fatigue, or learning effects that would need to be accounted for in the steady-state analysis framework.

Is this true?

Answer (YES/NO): NO